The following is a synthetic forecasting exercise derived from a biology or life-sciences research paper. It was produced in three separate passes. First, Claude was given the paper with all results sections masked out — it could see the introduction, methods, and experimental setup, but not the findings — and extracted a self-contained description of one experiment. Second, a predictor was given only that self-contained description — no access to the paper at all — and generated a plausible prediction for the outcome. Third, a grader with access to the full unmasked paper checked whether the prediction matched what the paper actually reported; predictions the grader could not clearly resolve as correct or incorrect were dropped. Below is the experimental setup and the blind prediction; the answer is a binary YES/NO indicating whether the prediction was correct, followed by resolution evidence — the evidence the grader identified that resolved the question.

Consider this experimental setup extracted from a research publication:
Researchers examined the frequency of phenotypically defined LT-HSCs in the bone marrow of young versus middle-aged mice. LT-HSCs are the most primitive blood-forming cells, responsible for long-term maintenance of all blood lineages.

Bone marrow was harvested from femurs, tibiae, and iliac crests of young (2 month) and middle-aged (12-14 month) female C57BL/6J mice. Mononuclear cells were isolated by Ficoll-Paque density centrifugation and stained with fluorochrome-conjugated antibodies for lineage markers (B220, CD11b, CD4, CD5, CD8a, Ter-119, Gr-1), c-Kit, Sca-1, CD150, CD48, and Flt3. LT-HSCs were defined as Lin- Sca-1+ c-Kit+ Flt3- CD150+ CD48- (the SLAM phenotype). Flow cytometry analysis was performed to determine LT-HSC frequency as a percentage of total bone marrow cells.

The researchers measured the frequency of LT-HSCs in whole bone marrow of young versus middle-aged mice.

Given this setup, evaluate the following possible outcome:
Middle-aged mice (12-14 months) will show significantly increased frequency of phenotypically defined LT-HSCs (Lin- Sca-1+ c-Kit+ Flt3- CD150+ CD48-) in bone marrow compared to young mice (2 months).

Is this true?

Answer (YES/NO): YES